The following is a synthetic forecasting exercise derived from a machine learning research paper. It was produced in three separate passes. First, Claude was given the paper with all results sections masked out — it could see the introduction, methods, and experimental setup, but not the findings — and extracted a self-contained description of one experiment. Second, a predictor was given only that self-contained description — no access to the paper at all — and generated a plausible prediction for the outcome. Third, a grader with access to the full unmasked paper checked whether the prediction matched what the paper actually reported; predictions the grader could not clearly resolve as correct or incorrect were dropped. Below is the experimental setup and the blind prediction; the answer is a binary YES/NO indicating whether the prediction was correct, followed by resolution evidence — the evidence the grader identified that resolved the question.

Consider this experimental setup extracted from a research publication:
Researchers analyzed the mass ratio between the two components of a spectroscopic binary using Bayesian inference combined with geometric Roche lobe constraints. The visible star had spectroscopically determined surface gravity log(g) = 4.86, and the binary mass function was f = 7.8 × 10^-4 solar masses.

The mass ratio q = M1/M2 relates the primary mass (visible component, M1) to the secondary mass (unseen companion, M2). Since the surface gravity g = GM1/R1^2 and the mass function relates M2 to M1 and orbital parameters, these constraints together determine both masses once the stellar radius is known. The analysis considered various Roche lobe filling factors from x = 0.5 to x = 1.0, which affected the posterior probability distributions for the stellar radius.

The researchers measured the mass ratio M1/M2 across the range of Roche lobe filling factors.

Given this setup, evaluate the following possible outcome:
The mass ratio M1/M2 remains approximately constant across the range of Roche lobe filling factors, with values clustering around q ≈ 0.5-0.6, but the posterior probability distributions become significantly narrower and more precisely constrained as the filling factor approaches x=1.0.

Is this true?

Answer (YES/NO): NO